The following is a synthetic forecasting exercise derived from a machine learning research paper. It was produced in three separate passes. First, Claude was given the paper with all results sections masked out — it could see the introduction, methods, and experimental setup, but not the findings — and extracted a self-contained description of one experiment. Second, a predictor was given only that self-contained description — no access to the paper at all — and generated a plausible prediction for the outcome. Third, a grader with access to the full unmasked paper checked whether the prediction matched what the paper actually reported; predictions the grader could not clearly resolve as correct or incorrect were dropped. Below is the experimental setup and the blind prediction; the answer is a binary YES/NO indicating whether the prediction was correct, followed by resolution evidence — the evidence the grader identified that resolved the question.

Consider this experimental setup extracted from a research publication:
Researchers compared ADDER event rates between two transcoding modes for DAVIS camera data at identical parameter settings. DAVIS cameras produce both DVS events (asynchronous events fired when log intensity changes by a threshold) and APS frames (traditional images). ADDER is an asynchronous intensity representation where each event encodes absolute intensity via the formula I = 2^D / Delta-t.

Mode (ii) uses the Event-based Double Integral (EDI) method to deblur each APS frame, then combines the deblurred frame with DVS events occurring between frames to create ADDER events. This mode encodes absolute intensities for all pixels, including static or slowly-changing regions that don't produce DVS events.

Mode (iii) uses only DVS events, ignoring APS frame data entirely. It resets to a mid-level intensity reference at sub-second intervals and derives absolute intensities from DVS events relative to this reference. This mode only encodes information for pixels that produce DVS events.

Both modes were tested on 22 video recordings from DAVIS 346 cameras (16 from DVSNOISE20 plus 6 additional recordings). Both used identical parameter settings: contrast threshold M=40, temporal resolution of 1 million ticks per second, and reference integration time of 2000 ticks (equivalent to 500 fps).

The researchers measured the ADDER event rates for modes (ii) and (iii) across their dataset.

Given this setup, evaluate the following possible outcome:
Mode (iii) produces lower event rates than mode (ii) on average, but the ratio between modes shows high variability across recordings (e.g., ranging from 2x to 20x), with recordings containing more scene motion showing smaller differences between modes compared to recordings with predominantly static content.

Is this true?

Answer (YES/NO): NO